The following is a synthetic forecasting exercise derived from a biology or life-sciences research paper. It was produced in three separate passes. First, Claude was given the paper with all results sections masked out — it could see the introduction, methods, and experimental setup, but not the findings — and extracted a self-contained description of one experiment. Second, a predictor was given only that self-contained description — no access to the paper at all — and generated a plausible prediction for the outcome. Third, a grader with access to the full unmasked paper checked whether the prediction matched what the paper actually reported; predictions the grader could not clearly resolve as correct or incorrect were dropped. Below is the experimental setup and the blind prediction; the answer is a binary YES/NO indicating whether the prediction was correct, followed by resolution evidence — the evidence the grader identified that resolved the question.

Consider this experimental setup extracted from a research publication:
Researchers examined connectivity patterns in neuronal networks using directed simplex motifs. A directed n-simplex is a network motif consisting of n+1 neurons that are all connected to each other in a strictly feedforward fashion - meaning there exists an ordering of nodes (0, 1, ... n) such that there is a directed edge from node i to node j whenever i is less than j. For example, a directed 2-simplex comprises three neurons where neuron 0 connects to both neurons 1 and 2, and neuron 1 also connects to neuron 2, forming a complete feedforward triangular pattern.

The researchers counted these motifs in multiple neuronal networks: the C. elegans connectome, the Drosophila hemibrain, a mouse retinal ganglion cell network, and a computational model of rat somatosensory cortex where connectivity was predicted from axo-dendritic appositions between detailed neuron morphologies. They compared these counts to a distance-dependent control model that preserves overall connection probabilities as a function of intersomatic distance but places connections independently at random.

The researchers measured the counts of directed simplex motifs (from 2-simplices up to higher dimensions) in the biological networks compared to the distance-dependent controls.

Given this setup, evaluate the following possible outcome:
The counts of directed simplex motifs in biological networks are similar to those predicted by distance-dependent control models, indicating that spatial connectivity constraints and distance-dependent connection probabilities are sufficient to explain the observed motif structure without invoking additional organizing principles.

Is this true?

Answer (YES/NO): NO